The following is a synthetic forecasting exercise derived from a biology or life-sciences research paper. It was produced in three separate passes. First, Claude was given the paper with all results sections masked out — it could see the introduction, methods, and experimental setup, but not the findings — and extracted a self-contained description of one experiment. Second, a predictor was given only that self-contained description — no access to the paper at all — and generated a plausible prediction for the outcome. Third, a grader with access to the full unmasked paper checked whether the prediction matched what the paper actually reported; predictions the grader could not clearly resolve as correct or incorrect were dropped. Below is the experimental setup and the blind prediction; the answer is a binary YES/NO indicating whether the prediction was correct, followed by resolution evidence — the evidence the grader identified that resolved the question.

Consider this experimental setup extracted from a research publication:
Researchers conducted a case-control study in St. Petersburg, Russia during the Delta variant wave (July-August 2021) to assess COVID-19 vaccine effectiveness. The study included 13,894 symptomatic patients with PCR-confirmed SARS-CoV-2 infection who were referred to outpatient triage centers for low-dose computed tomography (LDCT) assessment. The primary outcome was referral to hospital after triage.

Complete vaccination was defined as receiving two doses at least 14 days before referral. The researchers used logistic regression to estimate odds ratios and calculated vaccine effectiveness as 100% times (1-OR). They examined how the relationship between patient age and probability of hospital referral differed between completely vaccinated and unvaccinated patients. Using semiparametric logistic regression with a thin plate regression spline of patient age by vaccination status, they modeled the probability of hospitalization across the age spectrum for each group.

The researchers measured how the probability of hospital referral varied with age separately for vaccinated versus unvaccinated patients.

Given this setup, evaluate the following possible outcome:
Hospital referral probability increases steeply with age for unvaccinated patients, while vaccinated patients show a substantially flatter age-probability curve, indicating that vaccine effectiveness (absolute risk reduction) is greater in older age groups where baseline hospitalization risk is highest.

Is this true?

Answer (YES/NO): YES